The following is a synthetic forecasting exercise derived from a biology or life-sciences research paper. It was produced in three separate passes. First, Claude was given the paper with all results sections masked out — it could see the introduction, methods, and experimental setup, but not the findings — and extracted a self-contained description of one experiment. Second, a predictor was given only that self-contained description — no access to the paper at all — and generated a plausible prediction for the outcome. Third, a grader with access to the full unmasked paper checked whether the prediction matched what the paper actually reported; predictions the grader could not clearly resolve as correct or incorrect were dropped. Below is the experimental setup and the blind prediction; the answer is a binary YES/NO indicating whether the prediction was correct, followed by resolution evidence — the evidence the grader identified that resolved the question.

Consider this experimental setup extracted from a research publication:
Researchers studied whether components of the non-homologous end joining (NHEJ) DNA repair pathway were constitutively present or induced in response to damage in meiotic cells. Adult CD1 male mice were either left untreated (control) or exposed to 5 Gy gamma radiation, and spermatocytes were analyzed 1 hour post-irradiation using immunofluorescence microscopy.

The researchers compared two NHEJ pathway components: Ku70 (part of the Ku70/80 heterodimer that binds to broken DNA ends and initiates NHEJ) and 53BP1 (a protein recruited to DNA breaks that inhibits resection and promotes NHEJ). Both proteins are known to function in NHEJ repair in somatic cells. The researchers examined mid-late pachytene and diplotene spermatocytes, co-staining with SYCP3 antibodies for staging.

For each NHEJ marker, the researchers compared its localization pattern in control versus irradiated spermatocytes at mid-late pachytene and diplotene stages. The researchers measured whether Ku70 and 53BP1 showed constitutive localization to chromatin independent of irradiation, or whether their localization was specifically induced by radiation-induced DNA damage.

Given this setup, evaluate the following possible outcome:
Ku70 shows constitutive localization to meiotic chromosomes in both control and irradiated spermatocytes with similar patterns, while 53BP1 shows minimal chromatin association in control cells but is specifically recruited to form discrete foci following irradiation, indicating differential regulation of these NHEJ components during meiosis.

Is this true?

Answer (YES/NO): NO